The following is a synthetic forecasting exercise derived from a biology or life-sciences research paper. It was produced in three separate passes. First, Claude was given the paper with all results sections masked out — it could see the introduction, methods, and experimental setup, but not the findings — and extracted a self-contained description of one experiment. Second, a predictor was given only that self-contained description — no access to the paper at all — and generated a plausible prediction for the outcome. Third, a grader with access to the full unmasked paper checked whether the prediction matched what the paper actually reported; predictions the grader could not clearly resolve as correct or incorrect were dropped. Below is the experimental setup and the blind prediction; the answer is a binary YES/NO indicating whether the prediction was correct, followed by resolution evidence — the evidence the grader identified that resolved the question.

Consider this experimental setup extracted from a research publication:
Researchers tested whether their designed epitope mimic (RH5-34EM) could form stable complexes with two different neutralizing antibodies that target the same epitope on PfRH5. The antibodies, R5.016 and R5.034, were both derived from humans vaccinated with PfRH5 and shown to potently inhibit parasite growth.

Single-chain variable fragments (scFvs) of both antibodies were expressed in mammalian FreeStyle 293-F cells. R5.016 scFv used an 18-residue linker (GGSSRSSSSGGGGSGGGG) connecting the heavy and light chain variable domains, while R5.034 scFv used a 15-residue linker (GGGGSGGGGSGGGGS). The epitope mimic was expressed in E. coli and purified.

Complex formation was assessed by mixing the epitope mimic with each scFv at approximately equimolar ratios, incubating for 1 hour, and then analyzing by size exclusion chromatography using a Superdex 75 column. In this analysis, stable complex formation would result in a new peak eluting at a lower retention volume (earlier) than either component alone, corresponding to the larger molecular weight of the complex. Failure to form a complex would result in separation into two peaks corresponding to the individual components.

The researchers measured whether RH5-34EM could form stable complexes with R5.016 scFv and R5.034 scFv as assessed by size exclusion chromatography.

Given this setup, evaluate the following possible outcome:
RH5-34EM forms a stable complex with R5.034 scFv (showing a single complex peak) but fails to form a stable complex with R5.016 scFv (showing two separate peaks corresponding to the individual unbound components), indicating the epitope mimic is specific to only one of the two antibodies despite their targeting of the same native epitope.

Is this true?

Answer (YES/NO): NO